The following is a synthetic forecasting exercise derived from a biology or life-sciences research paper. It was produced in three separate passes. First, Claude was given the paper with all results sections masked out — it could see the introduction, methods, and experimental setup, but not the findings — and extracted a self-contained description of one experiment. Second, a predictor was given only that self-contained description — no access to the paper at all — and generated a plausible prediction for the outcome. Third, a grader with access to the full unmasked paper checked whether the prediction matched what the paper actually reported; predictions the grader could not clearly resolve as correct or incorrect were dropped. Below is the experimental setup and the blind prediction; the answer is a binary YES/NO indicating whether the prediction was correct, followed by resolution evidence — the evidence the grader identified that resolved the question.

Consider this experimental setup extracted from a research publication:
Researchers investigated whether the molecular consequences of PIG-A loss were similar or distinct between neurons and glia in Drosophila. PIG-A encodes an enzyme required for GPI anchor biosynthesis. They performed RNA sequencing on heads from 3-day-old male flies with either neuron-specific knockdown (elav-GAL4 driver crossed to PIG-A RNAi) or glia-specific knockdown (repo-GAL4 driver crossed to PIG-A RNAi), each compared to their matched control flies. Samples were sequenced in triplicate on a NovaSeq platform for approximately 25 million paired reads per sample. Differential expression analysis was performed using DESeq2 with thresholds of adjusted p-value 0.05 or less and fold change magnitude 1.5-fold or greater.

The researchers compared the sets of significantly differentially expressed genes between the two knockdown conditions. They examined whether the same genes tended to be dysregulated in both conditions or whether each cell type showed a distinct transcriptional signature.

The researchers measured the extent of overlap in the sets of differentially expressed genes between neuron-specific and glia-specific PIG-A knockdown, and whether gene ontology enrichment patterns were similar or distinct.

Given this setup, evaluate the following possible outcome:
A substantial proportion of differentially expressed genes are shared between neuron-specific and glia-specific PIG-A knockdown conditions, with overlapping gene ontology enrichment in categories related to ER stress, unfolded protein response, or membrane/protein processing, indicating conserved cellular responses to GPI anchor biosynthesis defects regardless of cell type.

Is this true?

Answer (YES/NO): NO